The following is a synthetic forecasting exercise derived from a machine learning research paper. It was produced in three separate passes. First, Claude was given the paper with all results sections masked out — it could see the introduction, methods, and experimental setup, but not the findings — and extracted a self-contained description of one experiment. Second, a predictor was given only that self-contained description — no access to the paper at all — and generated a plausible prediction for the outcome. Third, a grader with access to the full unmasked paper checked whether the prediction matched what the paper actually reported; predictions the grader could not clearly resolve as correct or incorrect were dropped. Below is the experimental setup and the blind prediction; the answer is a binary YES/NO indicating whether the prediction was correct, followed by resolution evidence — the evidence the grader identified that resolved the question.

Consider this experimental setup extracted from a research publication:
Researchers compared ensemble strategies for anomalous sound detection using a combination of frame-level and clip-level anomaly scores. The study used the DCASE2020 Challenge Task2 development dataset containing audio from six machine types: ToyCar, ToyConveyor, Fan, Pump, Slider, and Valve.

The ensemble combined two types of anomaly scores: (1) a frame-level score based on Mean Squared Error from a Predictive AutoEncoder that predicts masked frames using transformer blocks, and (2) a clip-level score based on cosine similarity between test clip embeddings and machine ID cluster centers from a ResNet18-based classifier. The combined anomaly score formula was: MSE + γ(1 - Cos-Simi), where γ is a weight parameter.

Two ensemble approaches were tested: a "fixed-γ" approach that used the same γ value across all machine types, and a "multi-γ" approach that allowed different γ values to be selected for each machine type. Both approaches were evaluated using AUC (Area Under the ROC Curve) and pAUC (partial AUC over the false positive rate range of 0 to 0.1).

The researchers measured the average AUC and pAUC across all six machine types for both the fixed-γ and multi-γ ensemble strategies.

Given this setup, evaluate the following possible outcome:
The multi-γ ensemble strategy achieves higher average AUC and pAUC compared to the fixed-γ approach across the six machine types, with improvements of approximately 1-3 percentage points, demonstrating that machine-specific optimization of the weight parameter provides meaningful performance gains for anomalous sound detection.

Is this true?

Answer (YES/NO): NO